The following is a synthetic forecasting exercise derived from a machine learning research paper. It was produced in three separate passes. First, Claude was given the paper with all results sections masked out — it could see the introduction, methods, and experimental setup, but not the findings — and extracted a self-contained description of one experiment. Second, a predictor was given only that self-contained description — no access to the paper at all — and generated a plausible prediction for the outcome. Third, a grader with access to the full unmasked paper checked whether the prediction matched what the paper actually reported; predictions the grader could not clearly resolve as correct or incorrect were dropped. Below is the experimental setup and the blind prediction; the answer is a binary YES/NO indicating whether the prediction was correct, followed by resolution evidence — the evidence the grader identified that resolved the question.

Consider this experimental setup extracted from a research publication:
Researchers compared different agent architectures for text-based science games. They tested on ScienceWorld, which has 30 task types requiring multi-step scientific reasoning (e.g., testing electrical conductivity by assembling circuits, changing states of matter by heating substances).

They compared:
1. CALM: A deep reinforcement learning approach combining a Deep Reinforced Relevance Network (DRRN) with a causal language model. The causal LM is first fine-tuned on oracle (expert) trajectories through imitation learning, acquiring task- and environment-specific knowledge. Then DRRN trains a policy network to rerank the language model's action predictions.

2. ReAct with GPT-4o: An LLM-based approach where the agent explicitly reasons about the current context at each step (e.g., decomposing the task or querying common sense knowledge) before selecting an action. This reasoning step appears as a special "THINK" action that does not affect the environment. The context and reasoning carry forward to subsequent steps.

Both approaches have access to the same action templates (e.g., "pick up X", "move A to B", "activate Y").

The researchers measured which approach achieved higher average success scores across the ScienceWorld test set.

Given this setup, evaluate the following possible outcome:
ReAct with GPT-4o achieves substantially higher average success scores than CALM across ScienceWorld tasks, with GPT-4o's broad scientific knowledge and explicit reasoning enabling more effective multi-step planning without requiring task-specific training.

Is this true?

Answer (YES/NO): YES